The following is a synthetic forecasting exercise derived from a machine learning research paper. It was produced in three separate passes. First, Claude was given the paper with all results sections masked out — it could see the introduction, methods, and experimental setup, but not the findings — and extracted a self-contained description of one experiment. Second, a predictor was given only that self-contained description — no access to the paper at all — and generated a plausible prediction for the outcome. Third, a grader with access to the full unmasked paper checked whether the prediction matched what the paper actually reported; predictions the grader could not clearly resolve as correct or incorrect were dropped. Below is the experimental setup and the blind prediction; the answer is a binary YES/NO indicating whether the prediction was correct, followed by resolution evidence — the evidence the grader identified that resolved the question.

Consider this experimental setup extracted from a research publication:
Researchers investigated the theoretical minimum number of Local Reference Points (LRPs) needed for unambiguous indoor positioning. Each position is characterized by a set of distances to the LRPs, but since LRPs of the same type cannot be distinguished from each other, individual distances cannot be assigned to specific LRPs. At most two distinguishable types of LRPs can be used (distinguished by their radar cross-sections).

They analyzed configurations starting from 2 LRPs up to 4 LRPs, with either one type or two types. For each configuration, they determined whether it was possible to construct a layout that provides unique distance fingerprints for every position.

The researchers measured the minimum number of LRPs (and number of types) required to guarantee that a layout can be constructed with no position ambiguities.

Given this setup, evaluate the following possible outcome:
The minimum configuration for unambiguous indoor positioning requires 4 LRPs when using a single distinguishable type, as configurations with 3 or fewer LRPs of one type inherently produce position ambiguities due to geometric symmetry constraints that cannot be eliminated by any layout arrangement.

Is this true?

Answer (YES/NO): NO